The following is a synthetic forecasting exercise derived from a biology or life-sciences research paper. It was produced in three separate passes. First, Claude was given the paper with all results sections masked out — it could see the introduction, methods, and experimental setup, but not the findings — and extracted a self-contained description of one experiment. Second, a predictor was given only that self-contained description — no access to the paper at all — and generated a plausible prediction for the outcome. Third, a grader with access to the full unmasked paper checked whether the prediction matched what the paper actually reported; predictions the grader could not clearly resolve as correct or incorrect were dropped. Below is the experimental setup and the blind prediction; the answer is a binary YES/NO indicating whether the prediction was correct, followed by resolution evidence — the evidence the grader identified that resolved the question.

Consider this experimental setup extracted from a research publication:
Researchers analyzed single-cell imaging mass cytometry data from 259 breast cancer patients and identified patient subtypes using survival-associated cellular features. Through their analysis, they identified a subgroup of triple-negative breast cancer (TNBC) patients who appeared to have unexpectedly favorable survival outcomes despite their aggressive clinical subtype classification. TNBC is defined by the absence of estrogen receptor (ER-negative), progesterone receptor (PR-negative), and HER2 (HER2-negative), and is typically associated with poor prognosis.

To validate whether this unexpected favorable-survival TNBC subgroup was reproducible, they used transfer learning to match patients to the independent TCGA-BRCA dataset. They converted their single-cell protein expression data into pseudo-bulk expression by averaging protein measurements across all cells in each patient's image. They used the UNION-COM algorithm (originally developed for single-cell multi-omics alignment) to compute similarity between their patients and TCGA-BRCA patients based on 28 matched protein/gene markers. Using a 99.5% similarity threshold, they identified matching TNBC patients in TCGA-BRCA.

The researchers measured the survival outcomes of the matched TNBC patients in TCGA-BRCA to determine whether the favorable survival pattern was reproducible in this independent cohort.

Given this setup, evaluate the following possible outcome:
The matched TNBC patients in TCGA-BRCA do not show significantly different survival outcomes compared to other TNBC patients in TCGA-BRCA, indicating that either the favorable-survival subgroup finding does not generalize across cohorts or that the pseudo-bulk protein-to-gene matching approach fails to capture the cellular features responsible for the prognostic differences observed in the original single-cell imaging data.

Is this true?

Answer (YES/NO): NO